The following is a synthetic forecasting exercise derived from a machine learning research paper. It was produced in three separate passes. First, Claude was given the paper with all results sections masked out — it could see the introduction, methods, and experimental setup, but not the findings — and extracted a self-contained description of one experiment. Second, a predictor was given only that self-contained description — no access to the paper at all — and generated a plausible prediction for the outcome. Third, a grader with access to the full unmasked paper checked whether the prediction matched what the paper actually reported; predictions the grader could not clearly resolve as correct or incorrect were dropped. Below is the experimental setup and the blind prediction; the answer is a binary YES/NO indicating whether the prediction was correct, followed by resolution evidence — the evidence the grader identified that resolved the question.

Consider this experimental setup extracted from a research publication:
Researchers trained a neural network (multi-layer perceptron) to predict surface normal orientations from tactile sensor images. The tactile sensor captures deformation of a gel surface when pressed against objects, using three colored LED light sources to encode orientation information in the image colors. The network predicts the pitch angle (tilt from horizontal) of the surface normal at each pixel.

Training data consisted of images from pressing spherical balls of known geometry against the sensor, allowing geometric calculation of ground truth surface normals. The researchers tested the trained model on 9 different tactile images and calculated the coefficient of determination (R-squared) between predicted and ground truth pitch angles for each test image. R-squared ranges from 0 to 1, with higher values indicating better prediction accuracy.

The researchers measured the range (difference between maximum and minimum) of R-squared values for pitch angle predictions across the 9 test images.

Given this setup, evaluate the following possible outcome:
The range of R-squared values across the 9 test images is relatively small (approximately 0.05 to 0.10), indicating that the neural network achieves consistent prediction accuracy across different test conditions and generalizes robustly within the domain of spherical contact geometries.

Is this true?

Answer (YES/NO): NO